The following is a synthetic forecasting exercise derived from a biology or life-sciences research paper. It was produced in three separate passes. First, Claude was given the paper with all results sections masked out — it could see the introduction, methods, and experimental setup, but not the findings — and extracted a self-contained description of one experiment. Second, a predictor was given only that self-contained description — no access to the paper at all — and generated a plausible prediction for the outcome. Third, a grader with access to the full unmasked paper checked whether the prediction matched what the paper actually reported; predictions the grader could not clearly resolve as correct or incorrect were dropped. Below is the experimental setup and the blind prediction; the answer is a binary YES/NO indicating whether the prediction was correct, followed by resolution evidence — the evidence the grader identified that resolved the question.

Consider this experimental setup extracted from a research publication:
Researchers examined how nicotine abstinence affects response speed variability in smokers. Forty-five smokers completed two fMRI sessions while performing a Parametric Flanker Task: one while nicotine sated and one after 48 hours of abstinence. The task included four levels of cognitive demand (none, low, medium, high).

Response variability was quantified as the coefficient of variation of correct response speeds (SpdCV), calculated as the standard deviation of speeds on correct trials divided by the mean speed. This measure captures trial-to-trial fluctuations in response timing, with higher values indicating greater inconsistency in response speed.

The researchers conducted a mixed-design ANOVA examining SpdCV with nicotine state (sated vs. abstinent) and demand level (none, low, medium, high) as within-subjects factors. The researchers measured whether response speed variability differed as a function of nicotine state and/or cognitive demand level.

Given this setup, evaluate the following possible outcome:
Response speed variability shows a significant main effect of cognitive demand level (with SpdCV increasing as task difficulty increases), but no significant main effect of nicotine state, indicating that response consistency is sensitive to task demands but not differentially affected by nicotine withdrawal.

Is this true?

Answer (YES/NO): NO